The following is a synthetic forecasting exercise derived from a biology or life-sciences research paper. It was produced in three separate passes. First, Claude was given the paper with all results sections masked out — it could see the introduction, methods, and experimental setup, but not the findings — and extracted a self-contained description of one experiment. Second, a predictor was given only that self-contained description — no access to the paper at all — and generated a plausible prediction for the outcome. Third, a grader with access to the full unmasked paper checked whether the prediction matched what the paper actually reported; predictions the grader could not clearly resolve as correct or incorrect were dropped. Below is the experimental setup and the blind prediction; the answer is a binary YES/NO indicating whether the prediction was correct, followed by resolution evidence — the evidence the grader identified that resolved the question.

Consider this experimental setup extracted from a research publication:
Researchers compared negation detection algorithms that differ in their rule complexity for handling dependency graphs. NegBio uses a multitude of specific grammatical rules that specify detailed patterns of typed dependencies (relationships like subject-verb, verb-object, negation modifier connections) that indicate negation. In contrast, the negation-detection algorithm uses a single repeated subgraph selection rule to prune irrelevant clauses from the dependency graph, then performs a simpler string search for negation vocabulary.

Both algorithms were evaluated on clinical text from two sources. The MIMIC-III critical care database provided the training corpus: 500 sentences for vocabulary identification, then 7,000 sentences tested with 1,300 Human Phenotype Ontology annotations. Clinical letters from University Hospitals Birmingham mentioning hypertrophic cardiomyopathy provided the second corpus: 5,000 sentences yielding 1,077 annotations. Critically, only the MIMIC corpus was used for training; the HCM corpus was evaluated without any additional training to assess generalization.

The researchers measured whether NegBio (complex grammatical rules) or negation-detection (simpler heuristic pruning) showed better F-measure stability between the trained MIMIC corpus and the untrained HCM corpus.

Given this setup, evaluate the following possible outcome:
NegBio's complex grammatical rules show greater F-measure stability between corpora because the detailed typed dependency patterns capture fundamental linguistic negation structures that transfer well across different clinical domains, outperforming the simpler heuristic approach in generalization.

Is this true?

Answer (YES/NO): NO